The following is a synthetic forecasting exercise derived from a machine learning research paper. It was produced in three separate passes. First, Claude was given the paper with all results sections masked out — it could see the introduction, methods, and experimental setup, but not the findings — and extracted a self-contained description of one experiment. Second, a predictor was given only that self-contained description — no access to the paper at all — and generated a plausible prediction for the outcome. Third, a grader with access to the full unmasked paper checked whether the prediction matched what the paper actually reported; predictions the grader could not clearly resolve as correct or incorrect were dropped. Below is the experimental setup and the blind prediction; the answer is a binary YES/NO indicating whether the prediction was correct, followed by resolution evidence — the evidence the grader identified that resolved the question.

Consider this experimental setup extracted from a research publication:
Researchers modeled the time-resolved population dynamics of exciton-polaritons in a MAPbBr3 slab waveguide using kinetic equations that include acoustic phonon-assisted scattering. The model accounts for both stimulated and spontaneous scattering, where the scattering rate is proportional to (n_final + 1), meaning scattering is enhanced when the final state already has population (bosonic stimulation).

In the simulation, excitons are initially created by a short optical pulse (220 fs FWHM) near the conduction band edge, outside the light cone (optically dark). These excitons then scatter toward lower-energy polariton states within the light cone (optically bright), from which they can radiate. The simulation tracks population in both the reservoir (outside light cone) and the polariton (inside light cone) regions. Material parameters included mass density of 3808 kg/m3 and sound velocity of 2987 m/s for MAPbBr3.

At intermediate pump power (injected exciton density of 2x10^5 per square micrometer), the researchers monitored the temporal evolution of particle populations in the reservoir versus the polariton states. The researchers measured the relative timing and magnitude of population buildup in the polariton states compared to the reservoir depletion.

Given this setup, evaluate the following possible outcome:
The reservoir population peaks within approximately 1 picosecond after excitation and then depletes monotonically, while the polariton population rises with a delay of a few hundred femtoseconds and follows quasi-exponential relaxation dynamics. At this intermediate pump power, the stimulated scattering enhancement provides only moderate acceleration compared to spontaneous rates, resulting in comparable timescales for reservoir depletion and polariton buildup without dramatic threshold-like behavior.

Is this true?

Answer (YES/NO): NO